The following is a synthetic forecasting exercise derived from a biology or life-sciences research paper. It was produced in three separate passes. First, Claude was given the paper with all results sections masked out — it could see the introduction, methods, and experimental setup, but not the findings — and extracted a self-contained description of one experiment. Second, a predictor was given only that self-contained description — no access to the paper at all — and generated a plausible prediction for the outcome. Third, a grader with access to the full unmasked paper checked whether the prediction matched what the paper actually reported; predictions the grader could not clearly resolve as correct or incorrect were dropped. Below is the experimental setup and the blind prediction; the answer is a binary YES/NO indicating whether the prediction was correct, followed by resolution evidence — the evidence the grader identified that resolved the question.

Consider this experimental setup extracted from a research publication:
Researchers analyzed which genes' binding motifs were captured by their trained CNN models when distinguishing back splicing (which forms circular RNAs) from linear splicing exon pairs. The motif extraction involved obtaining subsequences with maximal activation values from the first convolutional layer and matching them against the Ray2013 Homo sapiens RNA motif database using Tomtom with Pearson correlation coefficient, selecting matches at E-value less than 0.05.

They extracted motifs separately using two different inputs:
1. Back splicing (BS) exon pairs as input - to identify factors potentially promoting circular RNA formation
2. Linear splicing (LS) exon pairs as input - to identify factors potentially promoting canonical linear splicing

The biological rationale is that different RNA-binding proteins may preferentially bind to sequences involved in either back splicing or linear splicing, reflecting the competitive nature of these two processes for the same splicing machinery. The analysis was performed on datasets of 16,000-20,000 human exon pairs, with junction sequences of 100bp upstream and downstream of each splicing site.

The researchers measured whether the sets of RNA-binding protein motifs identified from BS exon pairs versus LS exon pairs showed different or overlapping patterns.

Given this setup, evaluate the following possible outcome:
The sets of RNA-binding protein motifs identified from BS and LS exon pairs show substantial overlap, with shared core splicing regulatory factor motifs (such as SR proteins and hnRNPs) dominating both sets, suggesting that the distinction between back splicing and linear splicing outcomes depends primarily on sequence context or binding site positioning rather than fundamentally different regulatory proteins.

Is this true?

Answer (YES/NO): NO